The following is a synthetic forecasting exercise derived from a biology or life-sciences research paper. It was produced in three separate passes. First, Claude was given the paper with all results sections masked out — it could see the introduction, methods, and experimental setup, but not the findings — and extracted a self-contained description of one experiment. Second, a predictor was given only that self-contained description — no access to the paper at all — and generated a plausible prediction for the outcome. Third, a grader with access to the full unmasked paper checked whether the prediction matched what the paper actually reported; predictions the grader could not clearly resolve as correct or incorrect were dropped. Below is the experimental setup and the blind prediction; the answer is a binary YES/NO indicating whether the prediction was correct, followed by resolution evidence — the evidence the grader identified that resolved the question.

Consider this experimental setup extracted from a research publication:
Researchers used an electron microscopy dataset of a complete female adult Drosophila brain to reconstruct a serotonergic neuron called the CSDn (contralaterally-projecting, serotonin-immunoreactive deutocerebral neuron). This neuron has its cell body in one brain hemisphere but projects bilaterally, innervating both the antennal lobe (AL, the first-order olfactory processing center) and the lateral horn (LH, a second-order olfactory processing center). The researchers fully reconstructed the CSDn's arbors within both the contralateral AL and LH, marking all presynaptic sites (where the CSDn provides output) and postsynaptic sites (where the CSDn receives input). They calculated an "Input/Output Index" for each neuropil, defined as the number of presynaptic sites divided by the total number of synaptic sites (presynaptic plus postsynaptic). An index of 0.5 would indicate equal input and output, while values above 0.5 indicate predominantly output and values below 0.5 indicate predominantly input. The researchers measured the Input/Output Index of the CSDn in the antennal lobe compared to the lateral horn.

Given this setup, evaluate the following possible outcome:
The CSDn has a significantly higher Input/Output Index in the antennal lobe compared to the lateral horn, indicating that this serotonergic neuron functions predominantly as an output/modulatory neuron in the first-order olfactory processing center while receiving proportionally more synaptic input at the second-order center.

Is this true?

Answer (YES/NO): NO